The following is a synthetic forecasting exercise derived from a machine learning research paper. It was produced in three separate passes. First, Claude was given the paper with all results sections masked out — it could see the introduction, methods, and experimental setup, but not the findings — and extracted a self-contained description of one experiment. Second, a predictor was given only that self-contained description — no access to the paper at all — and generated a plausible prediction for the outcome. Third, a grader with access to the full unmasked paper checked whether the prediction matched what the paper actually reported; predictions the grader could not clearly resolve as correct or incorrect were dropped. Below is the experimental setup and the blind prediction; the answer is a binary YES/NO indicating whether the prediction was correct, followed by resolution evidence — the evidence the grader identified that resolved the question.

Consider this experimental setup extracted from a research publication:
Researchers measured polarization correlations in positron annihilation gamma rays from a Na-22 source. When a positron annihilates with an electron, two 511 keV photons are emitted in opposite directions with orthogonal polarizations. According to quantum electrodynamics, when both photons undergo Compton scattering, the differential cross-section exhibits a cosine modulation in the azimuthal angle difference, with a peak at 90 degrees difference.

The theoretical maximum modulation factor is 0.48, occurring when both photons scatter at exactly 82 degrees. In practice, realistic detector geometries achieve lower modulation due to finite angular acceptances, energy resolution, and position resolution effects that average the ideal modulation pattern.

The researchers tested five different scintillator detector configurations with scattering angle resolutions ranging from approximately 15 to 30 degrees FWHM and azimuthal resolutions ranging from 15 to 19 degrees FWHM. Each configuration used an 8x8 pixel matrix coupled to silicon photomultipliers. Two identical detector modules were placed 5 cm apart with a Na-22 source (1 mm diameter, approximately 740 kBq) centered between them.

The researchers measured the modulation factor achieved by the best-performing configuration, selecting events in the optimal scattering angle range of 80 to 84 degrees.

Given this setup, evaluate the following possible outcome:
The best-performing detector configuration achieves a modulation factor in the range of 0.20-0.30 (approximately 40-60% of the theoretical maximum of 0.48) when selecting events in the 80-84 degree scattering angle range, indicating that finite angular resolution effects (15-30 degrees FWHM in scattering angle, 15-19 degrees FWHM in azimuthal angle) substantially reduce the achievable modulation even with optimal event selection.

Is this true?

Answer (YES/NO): NO